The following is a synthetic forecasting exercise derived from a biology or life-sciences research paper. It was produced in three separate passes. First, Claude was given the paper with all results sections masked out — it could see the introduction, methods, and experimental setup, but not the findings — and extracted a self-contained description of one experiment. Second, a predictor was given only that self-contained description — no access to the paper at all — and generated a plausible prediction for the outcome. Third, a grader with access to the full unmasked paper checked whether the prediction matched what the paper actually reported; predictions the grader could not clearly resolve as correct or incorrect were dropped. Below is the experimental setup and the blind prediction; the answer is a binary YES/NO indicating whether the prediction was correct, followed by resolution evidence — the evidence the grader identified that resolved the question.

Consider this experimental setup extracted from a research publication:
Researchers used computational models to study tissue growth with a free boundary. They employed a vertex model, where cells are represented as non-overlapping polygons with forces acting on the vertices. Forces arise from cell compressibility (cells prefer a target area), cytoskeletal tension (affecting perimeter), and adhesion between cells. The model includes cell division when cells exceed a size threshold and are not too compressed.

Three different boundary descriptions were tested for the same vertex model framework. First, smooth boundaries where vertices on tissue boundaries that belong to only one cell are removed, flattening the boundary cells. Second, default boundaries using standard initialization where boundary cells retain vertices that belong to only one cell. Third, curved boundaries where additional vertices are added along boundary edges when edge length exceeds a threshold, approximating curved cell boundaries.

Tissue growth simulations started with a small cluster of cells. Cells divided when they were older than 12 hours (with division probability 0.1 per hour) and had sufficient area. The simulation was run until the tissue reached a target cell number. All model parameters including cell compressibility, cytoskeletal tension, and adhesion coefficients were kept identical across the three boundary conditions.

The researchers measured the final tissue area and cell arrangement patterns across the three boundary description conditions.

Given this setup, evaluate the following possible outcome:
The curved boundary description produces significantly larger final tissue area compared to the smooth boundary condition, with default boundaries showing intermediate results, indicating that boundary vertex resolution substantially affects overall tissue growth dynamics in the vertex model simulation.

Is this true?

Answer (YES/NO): NO